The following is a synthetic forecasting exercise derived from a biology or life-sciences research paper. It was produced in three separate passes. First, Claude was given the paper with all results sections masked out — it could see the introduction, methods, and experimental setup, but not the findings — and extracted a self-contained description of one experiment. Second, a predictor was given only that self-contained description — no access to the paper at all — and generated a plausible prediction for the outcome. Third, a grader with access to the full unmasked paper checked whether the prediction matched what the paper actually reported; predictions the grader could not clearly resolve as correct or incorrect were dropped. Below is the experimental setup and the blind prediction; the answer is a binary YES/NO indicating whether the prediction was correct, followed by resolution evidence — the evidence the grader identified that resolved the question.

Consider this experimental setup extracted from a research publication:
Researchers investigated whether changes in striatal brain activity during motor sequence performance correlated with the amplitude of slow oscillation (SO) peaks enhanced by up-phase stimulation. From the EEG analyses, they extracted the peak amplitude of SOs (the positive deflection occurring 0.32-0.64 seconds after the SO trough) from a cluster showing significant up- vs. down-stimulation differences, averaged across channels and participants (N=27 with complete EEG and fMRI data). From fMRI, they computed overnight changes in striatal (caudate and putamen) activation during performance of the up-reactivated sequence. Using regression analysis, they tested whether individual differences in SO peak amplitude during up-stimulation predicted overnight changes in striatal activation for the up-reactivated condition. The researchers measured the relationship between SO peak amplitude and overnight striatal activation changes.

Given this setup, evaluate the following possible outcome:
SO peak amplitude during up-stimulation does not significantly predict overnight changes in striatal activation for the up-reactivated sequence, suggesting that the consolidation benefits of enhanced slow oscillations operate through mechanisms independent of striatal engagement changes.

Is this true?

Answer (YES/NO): NO